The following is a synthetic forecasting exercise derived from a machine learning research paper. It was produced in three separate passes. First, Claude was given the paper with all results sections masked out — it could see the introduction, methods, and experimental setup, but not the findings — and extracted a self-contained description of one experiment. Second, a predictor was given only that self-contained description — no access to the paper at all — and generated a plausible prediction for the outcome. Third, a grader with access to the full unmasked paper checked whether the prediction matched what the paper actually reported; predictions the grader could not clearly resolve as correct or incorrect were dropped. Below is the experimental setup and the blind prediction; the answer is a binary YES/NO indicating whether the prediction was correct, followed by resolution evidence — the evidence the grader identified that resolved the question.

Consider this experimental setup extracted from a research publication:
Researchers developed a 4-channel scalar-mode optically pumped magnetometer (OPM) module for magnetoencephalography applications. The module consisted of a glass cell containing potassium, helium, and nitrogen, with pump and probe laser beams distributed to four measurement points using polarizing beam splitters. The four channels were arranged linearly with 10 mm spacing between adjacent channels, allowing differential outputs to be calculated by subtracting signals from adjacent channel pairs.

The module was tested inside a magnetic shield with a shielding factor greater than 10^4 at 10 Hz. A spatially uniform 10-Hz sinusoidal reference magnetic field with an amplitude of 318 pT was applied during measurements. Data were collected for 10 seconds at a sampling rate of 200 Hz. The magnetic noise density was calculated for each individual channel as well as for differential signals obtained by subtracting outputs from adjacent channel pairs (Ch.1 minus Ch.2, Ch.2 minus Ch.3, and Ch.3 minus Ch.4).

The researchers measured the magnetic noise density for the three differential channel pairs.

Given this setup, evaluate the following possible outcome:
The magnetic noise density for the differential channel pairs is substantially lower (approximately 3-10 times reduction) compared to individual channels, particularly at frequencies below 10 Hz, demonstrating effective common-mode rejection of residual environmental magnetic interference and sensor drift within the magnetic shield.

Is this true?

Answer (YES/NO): NO